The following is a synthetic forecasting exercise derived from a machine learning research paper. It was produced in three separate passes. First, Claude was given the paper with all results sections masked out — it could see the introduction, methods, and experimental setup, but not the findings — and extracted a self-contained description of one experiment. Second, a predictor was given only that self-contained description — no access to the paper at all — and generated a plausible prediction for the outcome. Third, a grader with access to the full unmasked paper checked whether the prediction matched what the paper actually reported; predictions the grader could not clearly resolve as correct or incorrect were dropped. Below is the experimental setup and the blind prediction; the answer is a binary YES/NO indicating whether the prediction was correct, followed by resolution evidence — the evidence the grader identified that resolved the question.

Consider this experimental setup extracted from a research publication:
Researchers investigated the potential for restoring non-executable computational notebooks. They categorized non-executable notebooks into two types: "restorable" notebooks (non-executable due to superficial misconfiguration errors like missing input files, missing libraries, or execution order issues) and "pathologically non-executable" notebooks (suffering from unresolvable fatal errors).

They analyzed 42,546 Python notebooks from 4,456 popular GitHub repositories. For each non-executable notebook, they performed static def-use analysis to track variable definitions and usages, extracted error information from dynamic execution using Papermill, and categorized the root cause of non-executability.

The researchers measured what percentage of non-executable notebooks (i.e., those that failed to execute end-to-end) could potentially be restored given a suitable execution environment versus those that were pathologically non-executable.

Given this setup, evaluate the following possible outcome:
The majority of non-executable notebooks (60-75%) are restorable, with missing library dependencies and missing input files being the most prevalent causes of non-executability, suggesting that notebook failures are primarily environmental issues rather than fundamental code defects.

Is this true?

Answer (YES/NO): NO